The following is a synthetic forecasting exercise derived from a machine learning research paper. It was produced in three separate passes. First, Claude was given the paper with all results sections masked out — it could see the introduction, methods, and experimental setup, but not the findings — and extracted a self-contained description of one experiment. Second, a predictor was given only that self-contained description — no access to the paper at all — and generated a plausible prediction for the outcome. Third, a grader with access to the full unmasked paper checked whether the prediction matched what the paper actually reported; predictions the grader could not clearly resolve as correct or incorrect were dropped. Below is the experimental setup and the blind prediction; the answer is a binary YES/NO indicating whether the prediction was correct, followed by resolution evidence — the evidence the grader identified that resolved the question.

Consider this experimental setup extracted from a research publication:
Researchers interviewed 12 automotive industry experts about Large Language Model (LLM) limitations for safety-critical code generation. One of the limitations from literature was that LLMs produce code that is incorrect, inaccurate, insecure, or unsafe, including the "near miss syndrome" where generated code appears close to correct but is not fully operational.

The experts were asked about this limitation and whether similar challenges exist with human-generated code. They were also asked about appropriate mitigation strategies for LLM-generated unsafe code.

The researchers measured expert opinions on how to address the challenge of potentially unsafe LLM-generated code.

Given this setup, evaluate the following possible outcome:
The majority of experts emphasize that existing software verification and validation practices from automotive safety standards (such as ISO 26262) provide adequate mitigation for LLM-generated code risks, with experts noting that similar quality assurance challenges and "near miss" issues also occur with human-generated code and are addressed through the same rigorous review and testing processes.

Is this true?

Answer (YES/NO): YES